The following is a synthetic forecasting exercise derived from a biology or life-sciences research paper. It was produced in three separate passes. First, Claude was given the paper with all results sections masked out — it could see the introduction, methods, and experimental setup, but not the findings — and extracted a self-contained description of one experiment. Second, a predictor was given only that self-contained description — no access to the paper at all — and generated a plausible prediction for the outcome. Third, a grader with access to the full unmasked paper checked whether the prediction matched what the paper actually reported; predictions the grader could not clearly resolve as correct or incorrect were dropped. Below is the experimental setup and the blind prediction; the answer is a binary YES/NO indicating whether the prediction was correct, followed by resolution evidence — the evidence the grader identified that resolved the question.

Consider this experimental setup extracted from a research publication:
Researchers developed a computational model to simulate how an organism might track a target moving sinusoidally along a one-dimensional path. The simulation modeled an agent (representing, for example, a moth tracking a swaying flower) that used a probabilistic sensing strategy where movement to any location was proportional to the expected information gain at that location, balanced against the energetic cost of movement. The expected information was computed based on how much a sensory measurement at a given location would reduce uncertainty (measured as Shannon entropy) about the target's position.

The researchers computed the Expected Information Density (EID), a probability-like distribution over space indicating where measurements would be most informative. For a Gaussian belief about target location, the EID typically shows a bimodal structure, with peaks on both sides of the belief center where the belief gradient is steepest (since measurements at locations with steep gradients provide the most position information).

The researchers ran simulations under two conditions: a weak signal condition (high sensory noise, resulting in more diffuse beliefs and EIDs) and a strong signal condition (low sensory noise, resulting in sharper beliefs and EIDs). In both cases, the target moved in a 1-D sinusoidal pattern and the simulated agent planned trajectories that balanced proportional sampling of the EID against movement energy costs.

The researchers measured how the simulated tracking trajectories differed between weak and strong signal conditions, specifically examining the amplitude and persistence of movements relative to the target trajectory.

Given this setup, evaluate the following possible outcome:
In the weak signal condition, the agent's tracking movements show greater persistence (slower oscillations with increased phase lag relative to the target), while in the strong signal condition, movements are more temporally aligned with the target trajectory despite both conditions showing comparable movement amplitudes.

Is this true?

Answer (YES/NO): NO